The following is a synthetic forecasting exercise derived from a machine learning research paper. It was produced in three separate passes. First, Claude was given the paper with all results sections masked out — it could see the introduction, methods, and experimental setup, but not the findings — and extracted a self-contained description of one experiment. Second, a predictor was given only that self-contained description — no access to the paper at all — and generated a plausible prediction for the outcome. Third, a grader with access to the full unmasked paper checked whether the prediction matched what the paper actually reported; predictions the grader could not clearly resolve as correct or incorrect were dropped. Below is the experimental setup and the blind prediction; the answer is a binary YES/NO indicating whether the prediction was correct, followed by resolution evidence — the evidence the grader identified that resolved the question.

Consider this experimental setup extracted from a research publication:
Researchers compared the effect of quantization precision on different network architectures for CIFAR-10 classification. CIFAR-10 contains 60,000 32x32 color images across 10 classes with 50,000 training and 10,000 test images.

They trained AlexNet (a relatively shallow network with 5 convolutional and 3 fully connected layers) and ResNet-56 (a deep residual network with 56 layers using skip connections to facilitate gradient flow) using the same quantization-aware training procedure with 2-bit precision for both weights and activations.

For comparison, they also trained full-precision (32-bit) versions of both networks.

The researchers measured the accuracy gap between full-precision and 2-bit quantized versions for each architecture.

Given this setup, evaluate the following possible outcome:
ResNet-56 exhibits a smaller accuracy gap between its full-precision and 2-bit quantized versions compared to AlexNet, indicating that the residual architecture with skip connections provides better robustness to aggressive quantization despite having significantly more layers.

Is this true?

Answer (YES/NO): NO